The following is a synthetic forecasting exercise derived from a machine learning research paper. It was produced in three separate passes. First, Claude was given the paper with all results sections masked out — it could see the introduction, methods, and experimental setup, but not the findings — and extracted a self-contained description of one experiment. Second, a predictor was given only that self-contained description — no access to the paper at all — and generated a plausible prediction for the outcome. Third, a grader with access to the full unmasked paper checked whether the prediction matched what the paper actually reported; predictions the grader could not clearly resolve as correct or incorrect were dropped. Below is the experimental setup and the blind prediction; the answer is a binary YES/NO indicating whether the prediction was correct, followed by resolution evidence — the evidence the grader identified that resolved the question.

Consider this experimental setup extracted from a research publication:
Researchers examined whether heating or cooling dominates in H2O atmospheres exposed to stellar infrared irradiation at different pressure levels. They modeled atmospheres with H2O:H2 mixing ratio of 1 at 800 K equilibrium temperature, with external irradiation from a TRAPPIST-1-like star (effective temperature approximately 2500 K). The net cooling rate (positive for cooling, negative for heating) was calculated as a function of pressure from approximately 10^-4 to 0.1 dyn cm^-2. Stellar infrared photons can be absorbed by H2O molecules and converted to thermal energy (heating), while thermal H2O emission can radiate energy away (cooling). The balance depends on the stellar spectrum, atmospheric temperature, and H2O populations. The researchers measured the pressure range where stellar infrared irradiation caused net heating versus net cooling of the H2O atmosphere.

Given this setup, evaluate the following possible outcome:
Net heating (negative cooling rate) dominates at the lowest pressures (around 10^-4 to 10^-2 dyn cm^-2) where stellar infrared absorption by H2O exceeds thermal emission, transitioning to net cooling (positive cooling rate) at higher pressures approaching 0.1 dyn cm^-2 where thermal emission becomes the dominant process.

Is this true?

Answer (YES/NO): NO